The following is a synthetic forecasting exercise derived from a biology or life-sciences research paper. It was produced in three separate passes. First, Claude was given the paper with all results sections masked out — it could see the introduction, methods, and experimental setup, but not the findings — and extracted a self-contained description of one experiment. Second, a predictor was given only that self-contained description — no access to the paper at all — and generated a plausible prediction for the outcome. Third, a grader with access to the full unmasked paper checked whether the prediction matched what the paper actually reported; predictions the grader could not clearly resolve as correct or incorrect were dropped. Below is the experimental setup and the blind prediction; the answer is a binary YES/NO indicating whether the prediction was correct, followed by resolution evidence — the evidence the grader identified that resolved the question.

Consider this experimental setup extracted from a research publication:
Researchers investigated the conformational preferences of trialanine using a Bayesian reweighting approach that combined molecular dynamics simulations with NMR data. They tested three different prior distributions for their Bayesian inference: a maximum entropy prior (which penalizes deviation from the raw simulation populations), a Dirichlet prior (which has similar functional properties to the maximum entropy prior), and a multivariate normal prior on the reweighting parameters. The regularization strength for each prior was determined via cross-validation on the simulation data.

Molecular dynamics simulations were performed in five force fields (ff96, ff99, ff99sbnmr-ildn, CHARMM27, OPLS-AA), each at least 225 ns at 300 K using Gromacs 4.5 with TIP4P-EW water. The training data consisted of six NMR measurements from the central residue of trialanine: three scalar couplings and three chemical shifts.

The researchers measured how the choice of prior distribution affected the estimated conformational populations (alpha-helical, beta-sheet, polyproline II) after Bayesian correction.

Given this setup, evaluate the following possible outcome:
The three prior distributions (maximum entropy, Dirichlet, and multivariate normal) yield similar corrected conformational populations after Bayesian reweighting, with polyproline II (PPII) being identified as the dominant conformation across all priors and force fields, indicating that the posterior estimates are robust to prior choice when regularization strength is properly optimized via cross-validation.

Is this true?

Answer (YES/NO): YES